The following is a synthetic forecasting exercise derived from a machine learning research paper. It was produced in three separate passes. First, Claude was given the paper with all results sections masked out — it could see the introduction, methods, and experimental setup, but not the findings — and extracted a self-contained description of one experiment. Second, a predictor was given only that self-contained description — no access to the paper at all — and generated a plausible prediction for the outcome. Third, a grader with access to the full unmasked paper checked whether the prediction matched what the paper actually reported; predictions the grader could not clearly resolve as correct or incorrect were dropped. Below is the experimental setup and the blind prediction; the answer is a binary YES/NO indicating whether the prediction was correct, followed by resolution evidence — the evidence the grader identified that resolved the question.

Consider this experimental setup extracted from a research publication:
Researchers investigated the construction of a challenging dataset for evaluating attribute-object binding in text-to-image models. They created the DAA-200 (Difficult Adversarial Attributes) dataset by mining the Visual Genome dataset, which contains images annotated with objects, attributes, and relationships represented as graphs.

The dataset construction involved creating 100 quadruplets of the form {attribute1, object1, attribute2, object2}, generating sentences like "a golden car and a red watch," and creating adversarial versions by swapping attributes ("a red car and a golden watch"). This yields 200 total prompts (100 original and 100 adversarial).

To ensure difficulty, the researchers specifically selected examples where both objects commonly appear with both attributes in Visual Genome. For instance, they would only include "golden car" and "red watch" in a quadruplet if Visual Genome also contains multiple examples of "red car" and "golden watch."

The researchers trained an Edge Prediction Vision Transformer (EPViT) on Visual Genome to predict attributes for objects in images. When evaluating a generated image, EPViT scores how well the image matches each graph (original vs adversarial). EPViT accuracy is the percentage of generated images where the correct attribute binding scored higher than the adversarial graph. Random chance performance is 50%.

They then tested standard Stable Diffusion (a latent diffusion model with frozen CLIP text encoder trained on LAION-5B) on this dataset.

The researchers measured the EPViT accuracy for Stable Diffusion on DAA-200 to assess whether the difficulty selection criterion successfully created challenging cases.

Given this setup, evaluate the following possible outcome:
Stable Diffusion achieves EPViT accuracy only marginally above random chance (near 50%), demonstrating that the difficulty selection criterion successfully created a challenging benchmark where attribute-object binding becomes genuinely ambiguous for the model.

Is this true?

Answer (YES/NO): NO